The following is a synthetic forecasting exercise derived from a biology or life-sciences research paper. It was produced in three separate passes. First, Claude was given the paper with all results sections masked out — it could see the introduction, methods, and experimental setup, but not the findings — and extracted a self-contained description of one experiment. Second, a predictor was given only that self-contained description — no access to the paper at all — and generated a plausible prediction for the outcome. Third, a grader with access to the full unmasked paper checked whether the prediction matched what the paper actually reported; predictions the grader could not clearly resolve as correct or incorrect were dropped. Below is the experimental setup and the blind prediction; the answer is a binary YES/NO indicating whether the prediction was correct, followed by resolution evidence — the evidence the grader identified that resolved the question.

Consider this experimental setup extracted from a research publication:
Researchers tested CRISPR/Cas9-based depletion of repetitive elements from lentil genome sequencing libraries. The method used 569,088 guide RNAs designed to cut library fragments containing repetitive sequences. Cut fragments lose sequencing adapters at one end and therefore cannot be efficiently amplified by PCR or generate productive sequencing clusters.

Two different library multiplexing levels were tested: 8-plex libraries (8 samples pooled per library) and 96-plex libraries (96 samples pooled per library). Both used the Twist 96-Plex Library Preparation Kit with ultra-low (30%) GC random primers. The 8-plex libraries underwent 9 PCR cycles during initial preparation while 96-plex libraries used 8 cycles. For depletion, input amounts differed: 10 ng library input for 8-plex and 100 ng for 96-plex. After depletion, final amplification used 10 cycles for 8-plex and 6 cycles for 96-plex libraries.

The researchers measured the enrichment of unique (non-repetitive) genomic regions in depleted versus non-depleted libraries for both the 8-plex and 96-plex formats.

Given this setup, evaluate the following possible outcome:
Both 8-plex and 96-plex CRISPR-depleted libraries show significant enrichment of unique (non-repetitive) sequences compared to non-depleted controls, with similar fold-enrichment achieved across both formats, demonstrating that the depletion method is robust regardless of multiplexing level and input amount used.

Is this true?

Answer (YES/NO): YES